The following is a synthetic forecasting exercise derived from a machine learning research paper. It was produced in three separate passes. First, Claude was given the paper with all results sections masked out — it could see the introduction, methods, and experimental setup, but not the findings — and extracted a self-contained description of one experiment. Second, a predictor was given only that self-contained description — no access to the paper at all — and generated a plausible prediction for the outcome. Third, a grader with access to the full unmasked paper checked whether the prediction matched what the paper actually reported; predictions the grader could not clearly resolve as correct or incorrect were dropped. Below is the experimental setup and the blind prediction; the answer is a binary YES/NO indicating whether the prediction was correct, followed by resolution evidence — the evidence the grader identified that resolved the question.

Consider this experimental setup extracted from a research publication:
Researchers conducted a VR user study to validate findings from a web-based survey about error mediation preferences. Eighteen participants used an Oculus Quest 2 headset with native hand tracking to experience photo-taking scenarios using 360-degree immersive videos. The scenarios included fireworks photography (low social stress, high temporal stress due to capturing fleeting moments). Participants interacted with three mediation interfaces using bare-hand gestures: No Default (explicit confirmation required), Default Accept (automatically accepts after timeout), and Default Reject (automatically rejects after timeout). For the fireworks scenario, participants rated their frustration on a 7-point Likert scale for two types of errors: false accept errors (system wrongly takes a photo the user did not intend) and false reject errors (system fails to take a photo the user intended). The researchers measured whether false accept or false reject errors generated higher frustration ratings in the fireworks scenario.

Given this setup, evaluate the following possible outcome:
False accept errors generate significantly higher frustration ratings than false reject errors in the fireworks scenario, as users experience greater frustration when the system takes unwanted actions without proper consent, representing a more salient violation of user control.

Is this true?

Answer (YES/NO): NO